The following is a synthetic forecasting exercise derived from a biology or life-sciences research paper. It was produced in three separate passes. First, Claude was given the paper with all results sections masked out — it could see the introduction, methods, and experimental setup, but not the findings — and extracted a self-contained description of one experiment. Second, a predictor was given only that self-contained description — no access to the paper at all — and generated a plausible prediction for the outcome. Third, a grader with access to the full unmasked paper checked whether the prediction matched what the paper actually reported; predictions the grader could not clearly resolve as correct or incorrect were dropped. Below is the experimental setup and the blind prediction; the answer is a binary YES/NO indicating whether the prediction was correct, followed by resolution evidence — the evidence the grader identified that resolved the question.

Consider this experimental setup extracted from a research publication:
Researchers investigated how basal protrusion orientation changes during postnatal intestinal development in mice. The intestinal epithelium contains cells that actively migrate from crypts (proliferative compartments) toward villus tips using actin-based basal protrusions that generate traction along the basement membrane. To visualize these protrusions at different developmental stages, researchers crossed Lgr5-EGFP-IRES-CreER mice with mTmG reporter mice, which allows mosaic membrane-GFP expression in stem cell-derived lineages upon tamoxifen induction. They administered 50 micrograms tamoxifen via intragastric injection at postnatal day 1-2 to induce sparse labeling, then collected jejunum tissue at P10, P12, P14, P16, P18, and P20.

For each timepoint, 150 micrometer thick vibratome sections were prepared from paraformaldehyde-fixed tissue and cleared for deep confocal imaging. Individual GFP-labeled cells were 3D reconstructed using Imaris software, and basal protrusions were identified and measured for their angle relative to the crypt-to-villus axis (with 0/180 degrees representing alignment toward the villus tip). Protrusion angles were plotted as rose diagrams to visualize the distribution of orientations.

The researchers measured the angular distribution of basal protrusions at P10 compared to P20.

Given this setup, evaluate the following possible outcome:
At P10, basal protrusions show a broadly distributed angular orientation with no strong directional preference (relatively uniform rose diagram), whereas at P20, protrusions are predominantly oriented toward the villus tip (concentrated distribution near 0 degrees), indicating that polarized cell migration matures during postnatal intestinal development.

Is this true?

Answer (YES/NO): YES